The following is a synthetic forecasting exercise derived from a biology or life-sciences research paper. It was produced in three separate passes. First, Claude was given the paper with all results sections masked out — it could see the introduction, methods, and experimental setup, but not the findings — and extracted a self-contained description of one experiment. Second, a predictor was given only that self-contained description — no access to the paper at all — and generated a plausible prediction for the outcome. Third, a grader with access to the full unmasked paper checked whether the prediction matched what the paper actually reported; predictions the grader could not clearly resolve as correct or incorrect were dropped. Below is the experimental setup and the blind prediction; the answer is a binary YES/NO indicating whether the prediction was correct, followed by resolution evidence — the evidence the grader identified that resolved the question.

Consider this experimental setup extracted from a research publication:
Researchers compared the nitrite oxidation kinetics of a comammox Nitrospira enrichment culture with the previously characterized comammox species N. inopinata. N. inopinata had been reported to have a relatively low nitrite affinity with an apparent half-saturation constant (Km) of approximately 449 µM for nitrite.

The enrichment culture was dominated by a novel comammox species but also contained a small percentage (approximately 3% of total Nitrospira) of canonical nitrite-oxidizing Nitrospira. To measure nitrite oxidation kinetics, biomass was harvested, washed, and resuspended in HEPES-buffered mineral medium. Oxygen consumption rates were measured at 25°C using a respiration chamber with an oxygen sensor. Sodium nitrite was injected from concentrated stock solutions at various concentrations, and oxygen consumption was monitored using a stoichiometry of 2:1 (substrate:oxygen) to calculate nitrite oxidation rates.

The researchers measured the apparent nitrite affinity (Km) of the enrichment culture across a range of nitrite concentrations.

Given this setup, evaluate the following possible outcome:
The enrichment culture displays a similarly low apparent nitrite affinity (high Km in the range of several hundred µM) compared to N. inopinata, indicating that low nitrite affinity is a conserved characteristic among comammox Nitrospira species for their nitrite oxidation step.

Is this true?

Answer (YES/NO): NO